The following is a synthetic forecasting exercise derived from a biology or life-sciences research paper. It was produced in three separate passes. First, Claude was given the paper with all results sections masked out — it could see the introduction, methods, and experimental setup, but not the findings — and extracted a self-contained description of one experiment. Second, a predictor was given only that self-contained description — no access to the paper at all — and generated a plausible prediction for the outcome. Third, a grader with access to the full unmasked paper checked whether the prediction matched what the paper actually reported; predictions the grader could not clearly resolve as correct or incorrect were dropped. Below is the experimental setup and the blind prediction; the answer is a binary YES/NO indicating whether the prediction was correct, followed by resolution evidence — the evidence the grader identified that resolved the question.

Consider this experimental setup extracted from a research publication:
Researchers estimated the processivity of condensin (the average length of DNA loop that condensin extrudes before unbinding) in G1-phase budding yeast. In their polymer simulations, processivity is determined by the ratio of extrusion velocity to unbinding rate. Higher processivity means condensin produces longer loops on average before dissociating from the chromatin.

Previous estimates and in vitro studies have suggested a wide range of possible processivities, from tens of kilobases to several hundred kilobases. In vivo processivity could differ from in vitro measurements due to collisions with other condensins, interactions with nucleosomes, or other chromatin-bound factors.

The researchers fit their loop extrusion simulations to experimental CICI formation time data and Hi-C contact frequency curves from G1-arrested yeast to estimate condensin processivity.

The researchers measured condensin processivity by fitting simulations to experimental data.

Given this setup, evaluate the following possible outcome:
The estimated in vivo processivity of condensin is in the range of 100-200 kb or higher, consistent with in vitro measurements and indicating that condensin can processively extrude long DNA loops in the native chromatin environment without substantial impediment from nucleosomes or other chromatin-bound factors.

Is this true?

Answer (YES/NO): YES